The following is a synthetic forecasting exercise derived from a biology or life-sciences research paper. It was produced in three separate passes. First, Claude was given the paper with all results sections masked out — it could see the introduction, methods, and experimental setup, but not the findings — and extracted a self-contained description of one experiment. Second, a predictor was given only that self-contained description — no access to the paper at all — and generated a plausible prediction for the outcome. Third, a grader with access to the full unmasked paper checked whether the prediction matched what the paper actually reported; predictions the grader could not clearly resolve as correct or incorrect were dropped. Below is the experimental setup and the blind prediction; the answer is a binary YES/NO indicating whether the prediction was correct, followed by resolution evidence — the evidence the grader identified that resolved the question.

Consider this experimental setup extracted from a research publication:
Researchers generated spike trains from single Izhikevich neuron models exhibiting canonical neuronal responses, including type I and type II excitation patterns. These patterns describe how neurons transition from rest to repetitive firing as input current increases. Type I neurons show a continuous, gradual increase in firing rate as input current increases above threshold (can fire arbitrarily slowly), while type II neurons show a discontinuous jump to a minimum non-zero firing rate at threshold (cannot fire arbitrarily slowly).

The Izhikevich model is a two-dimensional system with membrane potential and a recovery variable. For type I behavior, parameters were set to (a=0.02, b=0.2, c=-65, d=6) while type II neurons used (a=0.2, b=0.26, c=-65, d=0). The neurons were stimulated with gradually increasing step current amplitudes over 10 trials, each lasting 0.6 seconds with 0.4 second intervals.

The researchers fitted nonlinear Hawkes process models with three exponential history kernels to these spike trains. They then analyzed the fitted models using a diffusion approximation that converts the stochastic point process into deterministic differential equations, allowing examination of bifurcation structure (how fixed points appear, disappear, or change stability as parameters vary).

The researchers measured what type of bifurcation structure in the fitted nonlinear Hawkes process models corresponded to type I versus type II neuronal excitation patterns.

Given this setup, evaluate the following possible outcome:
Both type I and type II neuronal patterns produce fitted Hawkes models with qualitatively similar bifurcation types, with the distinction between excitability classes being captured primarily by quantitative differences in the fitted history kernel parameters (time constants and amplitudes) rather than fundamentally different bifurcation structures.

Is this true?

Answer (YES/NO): NO